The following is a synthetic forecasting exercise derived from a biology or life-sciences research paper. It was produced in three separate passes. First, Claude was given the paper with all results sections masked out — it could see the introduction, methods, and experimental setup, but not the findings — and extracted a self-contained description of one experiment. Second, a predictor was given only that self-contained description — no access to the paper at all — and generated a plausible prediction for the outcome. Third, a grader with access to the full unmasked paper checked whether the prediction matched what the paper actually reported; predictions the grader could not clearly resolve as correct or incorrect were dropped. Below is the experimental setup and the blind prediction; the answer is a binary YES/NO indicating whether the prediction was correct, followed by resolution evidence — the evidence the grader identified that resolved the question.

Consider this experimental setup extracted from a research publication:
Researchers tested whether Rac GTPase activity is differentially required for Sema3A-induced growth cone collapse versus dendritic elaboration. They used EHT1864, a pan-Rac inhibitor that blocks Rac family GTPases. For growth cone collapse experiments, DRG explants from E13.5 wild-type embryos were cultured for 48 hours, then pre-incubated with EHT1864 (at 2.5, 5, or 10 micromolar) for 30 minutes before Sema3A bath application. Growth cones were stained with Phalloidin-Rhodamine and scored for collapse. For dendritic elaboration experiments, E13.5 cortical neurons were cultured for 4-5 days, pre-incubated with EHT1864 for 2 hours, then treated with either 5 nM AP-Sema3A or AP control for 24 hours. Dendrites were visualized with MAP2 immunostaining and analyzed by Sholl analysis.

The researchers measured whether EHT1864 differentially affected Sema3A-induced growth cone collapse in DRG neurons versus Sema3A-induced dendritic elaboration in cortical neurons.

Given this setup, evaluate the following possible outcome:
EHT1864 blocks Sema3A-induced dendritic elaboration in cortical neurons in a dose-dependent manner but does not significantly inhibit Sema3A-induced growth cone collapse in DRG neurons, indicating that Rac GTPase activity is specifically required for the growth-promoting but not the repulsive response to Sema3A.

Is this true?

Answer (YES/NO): YES